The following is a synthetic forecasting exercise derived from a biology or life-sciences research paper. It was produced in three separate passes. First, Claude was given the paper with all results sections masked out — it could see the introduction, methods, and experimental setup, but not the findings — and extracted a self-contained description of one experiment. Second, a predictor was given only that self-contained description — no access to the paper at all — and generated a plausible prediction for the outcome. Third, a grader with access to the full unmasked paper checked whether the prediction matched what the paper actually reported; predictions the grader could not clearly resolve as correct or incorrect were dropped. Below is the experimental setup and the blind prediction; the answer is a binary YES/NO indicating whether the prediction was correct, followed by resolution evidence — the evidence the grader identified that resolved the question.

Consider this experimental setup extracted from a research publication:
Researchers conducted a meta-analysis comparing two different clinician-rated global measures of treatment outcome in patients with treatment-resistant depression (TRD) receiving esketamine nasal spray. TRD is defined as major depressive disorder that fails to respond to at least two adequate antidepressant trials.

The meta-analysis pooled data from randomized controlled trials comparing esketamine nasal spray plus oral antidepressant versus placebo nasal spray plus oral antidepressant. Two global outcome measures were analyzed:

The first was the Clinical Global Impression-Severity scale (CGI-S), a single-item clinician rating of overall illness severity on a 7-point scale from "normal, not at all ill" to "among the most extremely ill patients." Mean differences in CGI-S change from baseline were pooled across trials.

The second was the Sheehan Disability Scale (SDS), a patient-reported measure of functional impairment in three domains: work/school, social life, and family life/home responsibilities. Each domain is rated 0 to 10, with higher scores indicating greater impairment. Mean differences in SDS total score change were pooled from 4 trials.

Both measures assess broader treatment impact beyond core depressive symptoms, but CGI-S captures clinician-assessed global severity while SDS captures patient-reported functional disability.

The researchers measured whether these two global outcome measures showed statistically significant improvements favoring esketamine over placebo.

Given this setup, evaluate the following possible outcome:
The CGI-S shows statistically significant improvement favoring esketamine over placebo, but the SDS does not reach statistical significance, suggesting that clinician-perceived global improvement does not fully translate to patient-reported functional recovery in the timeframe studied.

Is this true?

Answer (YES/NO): NO